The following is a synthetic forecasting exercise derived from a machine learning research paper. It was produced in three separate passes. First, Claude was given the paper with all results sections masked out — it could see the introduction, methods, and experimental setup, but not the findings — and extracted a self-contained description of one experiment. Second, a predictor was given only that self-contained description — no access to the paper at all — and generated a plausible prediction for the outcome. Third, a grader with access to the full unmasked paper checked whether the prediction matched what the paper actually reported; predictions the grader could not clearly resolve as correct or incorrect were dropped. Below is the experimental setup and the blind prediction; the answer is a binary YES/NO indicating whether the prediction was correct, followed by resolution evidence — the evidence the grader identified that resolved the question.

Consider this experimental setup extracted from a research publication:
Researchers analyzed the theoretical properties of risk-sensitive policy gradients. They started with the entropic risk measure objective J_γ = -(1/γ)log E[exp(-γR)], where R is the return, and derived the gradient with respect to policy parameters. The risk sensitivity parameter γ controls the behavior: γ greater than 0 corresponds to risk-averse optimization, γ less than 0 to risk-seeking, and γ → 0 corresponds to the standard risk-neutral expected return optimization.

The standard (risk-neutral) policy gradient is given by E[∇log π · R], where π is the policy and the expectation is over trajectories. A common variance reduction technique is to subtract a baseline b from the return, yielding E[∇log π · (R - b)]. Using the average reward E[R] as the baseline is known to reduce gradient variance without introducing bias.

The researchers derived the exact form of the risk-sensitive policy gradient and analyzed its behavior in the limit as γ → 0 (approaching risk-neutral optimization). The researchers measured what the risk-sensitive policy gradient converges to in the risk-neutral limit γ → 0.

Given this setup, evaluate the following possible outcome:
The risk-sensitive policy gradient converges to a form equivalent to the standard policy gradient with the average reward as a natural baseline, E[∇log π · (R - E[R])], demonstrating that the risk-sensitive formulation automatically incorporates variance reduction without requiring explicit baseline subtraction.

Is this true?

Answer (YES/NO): YES